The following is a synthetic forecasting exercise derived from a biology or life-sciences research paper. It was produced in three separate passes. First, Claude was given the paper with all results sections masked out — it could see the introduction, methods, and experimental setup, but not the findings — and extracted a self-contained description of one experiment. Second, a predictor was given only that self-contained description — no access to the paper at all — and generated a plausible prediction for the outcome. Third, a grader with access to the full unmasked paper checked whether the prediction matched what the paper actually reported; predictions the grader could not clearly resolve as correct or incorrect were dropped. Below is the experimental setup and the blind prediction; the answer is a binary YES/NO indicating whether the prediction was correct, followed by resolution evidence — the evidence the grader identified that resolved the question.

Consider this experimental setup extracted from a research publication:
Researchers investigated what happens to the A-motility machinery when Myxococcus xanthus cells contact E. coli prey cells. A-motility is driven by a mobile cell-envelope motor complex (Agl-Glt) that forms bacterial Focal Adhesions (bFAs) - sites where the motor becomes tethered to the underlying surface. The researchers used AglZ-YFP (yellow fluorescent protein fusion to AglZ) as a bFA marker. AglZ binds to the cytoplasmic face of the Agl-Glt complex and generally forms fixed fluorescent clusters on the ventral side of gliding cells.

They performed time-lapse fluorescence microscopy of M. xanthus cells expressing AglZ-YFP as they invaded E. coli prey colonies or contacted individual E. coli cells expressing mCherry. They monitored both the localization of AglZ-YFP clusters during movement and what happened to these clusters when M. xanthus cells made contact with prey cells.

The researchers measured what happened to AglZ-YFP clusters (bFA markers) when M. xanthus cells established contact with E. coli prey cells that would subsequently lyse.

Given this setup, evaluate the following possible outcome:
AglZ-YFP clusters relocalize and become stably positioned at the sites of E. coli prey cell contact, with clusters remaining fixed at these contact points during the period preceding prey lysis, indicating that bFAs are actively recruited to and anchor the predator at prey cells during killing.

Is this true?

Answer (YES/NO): NO